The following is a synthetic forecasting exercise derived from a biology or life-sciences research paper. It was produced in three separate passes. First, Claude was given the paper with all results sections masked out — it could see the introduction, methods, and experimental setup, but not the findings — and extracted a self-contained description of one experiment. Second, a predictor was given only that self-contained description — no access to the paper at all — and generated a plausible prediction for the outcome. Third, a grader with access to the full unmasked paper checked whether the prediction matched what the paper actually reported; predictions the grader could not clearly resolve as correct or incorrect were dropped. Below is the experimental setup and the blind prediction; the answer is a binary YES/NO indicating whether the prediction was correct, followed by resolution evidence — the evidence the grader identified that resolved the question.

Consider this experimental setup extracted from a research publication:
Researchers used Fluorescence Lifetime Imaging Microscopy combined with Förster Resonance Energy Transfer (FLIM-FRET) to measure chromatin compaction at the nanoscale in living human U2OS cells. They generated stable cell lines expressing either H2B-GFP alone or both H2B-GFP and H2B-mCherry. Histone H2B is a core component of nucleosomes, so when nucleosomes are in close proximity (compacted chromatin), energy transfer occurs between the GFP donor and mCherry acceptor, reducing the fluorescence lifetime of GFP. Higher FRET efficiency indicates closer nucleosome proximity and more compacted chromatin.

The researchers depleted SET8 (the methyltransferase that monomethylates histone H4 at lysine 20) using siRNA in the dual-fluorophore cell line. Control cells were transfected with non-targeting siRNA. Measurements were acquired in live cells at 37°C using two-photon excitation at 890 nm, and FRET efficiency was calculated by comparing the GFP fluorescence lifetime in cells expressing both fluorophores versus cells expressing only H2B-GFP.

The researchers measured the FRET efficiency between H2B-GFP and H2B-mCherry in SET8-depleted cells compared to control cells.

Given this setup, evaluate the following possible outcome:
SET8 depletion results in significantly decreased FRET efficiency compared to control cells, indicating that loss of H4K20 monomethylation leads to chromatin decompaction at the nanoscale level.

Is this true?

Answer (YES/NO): YES